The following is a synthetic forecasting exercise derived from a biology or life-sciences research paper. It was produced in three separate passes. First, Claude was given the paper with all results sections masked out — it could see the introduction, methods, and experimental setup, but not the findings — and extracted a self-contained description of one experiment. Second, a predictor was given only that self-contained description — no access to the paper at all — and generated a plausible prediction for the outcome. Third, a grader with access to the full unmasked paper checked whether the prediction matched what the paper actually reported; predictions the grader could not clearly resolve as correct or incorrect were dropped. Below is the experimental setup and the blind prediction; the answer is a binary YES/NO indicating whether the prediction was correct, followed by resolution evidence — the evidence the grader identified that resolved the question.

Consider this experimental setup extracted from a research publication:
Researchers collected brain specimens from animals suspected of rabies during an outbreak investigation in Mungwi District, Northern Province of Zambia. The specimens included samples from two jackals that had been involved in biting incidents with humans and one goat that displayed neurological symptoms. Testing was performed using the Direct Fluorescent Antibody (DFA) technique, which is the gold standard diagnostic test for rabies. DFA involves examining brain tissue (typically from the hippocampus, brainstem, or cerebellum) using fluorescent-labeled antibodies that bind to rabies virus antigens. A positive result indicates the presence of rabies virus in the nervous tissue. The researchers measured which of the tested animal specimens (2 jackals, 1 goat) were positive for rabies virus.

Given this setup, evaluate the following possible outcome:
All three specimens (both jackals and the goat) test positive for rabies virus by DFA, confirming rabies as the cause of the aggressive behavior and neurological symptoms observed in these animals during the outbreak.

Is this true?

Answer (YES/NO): YES